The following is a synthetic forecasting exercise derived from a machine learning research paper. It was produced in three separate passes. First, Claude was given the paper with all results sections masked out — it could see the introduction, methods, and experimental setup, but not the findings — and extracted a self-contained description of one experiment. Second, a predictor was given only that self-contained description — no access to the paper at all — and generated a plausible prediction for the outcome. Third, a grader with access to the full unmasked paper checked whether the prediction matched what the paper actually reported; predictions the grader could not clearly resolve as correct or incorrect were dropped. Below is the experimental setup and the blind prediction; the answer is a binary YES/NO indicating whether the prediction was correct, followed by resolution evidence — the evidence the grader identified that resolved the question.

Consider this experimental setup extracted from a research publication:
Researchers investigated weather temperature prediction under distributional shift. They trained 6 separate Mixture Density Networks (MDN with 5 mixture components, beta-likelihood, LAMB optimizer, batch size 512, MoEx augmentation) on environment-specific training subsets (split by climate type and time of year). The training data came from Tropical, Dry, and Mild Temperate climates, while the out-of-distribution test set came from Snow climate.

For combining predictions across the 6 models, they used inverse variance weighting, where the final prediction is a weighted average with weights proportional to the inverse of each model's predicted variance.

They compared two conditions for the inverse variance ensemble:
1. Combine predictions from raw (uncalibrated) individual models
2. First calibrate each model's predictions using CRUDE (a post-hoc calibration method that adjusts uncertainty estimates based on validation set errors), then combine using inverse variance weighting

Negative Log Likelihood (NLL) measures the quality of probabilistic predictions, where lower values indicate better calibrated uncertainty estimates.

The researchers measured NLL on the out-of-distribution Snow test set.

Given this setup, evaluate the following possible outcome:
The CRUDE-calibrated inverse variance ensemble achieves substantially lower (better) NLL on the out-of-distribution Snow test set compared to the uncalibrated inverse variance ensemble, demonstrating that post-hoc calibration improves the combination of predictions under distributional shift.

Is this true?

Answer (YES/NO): NO